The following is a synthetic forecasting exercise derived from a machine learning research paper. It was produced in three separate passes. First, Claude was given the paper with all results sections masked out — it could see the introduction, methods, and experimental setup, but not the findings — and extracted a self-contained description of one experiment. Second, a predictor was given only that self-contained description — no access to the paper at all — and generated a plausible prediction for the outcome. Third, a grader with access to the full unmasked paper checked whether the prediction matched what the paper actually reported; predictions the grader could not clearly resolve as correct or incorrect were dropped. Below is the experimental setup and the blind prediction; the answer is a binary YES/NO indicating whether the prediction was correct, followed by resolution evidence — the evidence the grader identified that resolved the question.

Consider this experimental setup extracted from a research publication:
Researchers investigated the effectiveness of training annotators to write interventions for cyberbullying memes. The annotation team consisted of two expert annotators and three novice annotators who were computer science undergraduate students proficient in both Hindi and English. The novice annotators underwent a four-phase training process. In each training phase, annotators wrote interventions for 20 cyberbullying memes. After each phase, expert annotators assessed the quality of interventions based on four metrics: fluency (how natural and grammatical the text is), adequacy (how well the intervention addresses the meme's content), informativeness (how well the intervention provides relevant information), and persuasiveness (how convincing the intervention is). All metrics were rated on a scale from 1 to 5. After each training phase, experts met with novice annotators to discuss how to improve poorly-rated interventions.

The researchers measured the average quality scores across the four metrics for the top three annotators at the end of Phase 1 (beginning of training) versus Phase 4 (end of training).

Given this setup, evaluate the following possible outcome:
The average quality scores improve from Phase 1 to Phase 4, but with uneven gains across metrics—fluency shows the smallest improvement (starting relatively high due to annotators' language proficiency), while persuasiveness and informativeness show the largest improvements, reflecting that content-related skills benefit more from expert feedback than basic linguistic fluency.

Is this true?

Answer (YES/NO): YES